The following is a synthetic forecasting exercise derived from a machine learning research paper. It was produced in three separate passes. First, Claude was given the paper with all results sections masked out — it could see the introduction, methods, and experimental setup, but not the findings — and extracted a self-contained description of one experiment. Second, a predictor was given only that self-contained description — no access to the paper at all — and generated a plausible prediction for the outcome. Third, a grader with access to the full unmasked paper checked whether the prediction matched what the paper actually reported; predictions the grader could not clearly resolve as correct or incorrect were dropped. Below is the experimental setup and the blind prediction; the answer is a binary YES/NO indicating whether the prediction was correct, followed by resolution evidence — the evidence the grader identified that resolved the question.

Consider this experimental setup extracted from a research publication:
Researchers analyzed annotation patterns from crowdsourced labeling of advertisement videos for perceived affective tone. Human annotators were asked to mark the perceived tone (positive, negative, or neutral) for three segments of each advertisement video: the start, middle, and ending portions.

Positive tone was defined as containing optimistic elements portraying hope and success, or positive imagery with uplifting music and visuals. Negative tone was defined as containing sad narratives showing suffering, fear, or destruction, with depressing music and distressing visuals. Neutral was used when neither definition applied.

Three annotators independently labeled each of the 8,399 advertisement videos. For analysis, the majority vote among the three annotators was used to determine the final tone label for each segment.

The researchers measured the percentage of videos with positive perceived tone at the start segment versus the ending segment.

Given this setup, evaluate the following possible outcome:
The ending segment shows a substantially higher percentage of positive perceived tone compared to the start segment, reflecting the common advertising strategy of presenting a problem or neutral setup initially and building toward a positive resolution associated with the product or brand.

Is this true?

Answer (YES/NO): YES